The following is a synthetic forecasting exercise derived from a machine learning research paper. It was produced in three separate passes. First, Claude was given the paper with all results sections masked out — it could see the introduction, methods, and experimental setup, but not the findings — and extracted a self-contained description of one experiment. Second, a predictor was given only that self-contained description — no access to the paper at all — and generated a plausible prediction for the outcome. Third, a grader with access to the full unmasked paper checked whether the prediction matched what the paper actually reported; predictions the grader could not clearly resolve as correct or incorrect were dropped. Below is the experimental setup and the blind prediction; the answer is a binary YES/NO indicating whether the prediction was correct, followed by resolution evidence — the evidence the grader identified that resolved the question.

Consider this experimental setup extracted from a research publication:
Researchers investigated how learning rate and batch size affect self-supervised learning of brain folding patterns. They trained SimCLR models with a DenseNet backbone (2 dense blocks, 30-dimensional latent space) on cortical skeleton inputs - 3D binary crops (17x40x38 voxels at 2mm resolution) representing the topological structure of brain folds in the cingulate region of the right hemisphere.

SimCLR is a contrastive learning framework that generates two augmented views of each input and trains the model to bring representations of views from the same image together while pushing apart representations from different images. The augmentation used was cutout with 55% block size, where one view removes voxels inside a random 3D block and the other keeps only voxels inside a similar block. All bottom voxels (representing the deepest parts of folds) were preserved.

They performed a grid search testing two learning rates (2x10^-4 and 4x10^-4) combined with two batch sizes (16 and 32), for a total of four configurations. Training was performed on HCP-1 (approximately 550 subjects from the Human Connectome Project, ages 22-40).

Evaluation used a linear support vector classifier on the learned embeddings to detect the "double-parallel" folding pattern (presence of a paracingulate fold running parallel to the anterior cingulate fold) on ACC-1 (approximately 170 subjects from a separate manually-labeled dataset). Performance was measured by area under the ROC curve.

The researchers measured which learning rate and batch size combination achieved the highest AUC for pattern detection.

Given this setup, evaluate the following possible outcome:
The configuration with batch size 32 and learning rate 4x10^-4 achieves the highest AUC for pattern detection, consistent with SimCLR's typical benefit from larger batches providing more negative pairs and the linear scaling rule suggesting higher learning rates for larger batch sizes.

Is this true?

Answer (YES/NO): NO